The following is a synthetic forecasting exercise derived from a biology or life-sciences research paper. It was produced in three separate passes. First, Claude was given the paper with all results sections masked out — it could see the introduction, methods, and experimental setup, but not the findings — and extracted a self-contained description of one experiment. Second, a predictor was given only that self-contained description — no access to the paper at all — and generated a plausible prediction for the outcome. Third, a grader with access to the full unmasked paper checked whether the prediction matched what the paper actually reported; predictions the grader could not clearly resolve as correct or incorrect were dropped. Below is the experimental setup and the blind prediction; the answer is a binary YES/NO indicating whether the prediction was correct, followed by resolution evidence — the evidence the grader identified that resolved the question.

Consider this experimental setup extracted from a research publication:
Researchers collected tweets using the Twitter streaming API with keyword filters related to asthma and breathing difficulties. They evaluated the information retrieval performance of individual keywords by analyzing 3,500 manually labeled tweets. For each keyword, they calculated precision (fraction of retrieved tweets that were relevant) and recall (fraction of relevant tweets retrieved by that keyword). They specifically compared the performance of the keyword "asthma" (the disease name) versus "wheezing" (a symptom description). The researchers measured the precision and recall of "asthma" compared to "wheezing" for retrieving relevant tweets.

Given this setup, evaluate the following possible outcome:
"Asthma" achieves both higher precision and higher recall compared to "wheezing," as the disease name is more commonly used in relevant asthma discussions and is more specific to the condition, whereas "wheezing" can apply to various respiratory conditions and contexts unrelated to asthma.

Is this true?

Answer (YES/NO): NO